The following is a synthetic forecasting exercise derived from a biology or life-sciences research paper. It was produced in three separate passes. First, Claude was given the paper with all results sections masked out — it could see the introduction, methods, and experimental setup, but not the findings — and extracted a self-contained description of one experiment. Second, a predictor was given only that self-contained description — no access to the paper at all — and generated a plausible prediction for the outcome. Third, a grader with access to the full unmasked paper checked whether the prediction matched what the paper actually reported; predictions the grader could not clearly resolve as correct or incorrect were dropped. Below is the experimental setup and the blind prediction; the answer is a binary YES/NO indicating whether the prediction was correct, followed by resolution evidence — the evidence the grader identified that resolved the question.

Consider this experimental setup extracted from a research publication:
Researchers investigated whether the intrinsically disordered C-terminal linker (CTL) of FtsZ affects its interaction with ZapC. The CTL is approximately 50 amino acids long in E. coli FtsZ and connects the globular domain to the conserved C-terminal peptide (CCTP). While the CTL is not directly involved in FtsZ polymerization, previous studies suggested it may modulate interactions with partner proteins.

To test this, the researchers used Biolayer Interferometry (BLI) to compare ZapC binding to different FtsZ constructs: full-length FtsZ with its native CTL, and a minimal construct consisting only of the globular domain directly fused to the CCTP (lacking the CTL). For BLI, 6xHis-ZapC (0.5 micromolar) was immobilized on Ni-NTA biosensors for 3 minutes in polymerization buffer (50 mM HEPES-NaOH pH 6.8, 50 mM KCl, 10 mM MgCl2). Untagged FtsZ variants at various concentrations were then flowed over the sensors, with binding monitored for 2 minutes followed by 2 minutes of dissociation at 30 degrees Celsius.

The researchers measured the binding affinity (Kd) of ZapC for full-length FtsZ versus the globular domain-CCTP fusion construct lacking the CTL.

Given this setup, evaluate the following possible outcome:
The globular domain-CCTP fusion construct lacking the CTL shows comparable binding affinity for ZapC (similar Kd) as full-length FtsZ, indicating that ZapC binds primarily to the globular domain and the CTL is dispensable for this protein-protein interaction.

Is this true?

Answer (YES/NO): NO